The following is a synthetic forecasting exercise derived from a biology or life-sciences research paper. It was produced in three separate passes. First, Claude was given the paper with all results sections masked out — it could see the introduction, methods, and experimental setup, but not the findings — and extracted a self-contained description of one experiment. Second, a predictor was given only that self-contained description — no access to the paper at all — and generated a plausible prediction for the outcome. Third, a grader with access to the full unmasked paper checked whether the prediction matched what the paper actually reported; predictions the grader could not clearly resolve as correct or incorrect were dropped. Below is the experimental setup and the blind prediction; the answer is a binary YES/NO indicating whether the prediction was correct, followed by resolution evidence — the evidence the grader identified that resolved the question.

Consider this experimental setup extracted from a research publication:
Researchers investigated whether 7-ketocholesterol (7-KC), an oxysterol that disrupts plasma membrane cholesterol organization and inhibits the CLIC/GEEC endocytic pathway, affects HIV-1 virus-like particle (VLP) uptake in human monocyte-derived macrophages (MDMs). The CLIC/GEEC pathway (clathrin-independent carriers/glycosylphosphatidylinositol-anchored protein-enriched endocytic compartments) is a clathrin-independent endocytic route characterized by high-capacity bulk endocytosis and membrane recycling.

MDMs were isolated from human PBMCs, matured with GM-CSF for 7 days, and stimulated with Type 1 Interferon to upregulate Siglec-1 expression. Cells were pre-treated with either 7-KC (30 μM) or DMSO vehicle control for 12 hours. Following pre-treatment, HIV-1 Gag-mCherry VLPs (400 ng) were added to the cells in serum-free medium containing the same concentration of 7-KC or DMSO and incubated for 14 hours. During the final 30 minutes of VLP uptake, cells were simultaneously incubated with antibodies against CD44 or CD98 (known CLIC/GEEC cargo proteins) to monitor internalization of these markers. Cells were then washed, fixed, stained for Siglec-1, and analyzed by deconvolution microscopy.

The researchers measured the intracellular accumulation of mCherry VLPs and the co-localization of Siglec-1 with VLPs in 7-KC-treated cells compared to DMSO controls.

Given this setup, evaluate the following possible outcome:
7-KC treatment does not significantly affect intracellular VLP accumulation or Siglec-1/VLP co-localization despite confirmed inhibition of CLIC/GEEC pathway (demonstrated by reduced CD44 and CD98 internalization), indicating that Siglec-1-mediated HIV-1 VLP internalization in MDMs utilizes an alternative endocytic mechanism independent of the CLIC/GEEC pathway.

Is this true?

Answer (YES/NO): NO